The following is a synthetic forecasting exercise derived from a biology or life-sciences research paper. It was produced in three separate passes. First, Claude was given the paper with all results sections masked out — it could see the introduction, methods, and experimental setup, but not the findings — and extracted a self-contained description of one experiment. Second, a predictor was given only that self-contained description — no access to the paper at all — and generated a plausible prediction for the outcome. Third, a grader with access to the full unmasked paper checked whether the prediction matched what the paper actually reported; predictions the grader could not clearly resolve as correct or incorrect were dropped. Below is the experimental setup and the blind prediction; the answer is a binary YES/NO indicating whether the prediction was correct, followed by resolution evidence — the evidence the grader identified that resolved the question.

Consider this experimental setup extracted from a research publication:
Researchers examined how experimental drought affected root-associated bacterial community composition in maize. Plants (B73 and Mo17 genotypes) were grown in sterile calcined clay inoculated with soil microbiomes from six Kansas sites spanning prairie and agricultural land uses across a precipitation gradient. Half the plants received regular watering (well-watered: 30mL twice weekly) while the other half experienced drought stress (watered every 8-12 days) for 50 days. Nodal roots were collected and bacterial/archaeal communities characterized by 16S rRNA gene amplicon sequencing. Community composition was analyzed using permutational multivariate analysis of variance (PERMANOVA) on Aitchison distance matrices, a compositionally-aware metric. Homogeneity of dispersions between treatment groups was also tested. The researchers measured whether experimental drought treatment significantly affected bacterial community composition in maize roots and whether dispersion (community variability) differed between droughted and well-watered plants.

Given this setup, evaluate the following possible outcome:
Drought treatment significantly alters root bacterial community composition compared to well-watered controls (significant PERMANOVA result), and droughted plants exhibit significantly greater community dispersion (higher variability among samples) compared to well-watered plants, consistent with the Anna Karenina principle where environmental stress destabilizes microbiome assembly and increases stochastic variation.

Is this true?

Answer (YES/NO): NO